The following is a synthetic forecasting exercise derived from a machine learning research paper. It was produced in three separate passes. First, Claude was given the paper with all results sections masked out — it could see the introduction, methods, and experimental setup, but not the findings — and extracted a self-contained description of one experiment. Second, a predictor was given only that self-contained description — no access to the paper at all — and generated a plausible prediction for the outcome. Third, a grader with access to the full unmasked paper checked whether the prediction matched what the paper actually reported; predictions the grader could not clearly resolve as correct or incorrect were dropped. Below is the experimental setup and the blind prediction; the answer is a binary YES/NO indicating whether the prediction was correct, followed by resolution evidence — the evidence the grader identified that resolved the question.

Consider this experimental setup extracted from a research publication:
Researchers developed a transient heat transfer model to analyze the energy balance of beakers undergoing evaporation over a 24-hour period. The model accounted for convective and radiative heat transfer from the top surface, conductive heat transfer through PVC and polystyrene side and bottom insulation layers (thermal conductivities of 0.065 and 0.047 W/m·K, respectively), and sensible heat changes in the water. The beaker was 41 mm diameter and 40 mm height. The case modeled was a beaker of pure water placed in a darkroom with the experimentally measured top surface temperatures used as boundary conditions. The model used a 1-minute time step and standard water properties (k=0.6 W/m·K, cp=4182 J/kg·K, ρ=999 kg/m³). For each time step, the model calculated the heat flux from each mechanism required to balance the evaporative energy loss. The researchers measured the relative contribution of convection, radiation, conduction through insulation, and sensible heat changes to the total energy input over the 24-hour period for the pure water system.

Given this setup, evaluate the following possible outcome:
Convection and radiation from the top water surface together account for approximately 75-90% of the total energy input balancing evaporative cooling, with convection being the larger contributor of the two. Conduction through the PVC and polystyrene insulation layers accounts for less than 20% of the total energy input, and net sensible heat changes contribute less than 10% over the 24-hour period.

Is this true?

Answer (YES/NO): NO